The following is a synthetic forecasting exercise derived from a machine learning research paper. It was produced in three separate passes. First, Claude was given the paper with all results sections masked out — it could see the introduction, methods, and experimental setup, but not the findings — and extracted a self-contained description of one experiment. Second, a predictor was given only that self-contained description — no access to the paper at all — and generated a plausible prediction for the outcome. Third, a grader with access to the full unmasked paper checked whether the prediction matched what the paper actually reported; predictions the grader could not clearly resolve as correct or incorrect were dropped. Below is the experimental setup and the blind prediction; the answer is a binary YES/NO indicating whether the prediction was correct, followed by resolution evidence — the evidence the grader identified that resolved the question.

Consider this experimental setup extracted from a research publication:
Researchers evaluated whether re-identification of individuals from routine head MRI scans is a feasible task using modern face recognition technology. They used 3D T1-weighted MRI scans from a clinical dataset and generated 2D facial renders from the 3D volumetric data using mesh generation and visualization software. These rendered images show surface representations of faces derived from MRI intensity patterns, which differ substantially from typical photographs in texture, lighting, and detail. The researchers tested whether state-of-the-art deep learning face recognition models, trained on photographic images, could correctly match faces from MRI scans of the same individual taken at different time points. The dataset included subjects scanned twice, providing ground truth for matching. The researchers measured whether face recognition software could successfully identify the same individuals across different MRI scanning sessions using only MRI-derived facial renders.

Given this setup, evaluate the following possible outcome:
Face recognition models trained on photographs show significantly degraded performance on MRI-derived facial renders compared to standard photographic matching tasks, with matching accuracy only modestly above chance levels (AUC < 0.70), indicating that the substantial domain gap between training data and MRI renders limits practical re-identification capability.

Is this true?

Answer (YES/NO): NO